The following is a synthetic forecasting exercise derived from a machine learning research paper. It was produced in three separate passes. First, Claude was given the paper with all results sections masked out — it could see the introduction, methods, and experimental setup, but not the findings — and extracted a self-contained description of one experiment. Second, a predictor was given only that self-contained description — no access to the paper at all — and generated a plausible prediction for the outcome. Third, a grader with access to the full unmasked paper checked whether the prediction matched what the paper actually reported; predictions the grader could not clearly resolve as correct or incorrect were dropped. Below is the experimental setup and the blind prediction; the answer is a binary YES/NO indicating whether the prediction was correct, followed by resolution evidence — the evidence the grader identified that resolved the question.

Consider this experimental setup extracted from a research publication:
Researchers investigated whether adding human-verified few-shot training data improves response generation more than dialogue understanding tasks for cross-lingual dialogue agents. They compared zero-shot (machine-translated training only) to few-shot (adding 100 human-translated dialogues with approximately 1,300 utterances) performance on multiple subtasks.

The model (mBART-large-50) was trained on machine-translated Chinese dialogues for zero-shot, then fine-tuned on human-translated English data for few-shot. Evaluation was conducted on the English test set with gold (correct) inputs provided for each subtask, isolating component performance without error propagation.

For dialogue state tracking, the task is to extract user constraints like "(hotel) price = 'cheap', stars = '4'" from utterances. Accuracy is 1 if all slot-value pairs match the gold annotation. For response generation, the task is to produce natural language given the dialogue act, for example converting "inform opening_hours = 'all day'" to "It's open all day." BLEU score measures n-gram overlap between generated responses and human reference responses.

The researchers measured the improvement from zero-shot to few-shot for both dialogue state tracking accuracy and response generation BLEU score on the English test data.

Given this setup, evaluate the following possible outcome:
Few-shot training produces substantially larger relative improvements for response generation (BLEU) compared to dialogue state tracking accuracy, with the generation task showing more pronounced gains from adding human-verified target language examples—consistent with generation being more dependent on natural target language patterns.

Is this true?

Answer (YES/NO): YES